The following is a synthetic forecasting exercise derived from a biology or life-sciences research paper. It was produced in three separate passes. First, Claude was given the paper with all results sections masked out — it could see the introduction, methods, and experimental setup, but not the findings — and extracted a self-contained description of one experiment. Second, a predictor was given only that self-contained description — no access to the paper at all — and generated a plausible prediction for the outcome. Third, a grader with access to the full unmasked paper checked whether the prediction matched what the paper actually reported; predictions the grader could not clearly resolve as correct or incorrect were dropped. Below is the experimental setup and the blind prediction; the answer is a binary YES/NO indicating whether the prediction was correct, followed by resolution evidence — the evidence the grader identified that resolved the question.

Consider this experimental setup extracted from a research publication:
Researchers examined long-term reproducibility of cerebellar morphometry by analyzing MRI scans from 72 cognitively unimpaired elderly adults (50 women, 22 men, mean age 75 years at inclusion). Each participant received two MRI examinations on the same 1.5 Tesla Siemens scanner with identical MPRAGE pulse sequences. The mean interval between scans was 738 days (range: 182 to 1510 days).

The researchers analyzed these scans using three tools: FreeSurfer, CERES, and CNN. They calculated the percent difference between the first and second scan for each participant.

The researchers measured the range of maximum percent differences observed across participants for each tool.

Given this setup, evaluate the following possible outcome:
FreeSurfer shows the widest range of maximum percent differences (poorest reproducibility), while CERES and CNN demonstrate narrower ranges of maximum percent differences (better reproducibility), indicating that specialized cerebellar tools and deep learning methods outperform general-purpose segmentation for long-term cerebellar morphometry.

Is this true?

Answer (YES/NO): NO